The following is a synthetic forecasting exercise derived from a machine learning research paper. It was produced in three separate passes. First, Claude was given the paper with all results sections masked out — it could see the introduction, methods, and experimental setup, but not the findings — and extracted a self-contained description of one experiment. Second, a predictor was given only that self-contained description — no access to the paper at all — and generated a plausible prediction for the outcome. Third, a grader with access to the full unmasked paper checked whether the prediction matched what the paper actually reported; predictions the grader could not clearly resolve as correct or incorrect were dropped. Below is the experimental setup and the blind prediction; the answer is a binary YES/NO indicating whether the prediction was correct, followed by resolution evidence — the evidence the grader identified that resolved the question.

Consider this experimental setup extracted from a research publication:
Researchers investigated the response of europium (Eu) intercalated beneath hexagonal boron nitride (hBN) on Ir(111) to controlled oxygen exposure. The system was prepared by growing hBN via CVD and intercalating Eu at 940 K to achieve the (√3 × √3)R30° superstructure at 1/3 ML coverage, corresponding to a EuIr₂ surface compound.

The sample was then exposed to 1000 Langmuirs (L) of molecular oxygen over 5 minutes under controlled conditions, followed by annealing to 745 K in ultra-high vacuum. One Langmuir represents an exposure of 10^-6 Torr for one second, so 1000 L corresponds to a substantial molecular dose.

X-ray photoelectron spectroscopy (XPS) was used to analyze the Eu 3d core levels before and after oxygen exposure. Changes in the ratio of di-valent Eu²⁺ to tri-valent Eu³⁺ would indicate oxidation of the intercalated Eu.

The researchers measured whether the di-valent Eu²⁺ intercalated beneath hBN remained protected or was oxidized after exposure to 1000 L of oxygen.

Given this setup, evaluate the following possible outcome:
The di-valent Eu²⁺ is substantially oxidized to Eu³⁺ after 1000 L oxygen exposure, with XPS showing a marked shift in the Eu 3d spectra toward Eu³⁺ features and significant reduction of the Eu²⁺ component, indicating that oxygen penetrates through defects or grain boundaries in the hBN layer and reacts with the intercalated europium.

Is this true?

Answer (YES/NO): NO